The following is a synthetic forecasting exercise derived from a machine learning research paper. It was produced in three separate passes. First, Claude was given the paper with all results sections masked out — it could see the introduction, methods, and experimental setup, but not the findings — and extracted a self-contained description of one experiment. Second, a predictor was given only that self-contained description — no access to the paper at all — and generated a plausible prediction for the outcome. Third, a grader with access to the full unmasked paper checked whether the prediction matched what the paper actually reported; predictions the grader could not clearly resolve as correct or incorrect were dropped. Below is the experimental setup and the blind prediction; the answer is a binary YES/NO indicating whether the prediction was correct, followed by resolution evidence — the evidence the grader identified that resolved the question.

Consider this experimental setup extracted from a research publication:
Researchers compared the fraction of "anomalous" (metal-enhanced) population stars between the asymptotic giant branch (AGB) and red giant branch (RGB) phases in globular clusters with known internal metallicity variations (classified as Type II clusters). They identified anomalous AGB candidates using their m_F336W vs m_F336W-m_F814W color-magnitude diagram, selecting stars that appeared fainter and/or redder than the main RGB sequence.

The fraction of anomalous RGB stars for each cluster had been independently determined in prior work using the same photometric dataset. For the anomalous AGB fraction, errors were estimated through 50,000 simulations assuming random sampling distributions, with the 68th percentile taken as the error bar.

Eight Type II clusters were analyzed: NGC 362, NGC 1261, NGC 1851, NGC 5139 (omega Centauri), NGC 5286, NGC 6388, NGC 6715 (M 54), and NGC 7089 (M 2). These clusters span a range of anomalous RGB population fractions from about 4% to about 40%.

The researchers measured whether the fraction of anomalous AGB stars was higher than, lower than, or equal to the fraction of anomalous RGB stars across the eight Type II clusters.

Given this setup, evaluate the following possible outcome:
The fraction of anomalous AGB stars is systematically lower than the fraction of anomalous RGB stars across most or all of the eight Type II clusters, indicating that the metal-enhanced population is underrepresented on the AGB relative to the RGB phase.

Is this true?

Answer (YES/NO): YES